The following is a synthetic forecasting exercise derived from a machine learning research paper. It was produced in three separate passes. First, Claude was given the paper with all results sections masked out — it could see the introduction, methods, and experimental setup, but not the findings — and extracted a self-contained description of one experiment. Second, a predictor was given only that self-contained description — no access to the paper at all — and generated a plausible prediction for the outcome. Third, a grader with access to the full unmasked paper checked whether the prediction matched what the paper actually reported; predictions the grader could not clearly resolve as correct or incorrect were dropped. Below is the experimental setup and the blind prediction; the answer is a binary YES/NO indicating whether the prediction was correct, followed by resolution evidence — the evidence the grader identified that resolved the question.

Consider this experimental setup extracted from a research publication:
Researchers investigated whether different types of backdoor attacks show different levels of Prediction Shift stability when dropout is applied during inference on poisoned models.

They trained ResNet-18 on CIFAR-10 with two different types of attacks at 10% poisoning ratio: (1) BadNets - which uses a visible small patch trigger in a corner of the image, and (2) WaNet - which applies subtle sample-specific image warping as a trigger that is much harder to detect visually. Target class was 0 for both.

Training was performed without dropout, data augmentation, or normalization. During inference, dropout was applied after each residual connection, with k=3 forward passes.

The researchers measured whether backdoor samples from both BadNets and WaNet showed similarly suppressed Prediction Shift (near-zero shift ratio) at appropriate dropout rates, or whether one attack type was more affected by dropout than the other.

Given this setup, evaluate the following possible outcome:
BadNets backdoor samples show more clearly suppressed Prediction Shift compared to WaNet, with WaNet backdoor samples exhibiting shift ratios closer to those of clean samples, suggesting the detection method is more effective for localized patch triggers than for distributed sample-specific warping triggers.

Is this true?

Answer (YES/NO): NO